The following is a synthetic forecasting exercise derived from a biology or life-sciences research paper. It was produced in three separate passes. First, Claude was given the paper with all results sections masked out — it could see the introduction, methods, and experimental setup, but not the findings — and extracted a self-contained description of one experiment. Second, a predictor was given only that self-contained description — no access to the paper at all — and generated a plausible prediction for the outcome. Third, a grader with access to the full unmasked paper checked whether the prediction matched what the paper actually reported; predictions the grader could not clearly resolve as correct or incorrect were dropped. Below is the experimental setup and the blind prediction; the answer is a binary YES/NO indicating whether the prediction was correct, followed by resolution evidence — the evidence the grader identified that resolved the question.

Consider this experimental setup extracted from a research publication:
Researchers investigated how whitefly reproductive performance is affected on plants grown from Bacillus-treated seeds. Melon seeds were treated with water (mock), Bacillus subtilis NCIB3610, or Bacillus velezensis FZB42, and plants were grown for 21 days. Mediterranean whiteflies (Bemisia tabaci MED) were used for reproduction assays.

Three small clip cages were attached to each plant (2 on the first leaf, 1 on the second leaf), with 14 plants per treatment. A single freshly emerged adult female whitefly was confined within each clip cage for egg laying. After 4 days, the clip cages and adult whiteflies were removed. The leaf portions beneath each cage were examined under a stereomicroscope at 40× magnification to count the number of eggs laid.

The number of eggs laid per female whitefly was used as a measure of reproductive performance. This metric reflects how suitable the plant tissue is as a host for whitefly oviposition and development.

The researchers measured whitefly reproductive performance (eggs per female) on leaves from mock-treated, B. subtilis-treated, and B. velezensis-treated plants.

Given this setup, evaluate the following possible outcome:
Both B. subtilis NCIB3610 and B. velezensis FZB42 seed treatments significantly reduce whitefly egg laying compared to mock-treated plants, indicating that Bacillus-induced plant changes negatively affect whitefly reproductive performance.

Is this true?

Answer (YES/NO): NO